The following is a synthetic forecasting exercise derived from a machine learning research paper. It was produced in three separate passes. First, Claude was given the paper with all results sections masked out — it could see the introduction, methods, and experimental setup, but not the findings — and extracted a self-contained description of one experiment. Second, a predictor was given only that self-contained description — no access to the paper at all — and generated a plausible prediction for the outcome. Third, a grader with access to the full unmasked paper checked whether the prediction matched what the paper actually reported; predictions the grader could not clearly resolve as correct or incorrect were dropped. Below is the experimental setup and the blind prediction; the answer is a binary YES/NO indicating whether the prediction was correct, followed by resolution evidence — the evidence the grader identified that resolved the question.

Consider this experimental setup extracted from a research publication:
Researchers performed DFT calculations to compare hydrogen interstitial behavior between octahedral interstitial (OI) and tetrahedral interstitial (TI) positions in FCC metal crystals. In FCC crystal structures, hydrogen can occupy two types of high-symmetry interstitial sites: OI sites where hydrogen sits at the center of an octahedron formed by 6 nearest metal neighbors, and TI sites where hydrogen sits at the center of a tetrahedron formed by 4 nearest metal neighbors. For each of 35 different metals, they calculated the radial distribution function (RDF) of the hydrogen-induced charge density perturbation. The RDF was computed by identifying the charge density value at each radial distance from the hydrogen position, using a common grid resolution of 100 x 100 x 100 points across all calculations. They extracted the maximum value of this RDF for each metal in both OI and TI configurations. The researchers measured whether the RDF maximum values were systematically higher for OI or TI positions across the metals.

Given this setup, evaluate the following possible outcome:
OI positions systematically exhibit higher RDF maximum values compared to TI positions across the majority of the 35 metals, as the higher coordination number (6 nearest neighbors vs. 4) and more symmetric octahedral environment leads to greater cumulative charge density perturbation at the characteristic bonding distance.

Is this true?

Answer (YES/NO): NO